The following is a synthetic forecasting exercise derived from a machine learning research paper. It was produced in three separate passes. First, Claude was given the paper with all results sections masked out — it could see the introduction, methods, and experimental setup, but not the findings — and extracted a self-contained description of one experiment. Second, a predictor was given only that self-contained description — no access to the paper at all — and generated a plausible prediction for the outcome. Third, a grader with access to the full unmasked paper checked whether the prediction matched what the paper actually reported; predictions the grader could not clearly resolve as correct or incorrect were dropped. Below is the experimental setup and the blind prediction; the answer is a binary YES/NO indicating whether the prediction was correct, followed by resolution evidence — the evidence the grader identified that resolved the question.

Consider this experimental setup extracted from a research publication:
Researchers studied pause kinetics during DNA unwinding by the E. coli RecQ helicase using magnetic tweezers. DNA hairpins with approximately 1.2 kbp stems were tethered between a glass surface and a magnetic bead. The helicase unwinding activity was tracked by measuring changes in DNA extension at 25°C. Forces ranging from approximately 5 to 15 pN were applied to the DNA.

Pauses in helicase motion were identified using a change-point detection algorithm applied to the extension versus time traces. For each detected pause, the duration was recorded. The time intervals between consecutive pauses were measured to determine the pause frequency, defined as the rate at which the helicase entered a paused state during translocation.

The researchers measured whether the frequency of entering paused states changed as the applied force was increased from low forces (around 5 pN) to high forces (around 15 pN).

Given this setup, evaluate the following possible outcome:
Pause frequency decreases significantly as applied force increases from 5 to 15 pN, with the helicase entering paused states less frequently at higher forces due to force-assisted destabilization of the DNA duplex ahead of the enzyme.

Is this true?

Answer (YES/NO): NO